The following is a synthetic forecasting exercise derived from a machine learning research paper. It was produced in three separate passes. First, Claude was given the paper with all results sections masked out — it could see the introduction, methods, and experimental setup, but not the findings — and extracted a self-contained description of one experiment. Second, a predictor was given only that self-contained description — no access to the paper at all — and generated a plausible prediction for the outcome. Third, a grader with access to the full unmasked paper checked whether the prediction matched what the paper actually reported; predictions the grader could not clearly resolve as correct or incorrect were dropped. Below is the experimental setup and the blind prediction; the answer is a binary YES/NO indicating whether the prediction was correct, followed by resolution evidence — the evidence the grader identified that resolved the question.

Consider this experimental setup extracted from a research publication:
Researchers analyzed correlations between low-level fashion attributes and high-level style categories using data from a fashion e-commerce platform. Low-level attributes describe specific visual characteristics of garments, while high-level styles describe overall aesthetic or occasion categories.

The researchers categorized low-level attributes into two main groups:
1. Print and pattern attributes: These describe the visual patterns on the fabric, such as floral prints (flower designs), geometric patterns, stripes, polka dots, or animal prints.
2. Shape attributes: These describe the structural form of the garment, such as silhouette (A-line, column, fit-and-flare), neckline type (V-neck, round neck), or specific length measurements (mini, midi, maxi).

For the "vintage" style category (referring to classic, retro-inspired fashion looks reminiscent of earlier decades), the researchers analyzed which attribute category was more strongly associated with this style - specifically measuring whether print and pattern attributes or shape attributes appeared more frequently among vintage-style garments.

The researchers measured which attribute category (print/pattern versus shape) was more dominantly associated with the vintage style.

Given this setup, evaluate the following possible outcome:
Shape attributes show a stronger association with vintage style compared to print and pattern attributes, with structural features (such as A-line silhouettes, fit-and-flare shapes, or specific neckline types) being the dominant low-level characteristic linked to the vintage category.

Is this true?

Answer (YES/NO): NO